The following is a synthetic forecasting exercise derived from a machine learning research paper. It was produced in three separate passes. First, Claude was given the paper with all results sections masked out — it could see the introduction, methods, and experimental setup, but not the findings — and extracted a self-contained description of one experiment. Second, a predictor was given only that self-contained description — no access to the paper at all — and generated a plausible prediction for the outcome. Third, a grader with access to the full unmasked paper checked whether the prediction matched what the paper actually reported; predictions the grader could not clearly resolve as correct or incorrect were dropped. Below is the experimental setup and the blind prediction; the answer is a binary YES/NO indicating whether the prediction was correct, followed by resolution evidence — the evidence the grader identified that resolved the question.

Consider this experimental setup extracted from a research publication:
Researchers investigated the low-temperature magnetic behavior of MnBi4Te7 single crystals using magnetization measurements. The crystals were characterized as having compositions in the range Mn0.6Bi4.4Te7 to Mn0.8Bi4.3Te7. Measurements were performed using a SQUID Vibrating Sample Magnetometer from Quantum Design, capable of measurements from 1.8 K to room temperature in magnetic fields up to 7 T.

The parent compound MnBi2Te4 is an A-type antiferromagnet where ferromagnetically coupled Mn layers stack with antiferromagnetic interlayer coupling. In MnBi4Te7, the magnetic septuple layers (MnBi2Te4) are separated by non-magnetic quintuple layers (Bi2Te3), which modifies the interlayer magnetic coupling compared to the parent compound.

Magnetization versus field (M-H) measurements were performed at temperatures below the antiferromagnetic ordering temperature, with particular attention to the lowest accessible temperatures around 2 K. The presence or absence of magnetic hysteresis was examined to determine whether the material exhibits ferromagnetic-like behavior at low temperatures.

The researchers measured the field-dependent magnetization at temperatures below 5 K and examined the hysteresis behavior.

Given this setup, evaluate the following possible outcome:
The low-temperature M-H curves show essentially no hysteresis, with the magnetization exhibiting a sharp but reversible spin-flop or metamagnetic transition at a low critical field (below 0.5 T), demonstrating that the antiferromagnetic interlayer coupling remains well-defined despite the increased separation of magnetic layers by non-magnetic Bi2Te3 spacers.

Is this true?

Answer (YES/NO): NO